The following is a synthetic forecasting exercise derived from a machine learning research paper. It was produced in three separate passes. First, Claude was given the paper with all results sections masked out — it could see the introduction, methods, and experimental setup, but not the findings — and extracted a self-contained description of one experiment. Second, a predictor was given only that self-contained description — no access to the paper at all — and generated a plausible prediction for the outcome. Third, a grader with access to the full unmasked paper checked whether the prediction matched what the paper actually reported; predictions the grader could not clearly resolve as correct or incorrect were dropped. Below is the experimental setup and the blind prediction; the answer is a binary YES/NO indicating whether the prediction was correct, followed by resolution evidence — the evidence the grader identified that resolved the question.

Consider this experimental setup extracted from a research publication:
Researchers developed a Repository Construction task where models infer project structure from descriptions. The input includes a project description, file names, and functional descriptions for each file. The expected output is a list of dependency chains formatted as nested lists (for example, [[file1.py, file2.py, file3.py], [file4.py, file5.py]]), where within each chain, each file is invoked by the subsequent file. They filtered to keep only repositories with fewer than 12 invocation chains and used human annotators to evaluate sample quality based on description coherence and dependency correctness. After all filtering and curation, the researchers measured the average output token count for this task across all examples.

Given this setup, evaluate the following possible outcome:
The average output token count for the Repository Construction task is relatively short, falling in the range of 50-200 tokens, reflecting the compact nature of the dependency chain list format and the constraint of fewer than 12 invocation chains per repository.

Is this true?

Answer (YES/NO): NO